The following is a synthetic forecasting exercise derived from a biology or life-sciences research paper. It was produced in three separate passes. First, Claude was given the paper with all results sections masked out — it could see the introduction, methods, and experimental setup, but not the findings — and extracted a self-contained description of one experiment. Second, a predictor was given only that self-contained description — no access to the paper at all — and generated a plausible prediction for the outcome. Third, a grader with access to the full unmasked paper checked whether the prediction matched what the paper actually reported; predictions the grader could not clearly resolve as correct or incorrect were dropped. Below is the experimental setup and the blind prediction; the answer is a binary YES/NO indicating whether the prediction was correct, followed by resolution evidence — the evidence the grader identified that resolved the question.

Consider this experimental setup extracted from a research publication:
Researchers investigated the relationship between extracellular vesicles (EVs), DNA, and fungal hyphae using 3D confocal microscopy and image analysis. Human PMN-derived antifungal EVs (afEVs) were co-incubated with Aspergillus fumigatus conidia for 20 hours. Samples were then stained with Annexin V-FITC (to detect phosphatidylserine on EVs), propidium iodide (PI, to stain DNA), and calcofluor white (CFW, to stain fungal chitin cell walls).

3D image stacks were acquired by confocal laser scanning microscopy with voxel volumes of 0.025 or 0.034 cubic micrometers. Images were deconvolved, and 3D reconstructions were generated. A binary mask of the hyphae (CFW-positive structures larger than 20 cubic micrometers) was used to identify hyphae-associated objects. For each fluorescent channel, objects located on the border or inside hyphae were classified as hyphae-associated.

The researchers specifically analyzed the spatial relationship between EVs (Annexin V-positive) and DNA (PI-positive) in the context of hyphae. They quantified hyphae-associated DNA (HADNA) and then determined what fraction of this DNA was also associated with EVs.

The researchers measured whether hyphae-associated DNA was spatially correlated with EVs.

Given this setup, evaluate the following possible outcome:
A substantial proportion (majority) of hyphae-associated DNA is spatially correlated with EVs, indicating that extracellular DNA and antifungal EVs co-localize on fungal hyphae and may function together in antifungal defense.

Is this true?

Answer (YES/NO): YES